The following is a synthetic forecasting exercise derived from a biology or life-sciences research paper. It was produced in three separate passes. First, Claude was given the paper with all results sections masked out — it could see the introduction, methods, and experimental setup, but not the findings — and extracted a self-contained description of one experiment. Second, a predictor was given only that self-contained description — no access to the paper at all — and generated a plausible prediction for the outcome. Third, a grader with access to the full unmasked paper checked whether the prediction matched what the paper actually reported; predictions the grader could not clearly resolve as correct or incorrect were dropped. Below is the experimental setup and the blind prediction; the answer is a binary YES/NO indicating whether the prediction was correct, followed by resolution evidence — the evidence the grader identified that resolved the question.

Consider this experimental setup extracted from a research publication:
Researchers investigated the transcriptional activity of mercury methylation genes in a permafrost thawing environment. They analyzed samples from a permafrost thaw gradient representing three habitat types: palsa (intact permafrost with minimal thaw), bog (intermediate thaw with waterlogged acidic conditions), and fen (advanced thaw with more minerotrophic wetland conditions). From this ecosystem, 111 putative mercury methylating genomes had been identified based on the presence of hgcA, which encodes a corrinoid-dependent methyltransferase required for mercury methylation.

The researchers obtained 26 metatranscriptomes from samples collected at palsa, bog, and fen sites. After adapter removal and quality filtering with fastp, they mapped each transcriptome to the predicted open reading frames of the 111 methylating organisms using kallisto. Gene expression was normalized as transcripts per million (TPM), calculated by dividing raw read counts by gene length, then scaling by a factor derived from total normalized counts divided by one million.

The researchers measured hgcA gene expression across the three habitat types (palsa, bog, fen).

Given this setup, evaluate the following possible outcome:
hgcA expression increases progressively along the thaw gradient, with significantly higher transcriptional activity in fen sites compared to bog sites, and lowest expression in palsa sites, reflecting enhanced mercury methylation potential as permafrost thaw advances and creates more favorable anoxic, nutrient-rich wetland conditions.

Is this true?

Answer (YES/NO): YES